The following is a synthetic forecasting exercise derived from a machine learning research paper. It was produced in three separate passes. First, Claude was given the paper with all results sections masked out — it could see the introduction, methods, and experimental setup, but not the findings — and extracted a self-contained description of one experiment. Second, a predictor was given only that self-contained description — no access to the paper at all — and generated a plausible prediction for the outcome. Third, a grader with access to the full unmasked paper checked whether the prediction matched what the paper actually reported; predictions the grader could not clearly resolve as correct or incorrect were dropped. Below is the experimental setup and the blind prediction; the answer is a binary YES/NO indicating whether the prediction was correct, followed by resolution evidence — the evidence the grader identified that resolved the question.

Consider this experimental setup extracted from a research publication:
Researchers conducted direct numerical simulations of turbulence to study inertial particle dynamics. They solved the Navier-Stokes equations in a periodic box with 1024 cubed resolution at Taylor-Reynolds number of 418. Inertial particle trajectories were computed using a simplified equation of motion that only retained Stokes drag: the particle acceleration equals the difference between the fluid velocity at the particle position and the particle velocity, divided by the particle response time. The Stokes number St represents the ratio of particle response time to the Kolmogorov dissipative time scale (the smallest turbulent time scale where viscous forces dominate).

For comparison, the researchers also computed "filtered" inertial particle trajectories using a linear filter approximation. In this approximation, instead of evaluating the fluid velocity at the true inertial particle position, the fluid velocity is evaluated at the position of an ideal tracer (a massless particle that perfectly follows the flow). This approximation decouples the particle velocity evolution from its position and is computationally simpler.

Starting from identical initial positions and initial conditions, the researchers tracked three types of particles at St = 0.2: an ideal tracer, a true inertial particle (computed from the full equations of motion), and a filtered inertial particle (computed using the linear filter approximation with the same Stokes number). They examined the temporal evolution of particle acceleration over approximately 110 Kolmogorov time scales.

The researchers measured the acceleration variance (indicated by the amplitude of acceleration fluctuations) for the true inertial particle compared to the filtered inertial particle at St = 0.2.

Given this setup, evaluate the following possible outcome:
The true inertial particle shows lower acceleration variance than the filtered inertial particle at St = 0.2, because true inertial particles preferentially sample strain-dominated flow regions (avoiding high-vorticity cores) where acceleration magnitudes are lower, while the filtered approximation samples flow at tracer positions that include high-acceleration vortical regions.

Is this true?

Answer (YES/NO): YES